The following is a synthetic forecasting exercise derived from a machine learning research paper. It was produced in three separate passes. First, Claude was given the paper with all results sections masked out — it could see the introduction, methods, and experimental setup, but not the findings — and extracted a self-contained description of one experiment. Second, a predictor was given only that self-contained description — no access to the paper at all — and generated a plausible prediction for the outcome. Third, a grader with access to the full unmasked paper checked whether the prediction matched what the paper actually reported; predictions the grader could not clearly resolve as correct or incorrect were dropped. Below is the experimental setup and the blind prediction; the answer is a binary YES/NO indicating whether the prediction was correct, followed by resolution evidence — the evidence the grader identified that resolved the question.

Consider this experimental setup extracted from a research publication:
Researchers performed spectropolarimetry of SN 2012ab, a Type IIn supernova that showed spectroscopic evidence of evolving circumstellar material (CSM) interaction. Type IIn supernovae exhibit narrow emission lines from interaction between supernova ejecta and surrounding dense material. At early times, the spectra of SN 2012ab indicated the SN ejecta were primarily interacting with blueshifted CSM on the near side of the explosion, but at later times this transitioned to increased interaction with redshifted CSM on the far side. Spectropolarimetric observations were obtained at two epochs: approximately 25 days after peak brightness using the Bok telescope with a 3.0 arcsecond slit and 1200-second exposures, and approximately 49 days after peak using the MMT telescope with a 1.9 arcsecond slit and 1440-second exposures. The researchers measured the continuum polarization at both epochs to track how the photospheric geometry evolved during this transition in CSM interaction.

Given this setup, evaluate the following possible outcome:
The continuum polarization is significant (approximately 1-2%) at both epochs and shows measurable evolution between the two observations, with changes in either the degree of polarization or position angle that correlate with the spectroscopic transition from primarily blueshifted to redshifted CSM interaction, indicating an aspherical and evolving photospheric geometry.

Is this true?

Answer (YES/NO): NO